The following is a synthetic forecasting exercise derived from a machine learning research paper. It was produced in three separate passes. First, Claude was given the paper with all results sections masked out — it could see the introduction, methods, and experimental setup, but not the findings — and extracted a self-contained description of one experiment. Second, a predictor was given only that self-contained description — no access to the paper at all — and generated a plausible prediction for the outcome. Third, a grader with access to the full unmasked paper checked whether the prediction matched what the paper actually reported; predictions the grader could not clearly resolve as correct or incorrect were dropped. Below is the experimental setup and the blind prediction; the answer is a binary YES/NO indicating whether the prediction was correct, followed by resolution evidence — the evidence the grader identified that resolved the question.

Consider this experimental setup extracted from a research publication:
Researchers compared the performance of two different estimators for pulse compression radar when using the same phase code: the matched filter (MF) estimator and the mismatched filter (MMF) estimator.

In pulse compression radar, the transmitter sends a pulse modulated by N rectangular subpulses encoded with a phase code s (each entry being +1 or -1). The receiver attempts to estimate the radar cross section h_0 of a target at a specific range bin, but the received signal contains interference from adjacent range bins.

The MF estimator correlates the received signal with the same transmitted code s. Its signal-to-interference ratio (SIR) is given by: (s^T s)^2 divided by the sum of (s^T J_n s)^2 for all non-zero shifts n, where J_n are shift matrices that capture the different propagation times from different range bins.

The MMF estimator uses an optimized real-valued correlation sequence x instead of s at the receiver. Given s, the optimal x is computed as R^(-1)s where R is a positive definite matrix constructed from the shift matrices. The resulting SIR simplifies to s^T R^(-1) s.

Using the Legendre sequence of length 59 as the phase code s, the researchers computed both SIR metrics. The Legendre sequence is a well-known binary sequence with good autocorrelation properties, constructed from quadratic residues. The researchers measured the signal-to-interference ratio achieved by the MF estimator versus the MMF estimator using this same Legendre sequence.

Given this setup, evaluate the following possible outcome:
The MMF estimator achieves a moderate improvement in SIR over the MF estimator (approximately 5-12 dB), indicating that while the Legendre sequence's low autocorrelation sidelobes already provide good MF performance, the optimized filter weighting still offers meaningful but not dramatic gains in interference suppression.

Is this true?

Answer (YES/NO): NO